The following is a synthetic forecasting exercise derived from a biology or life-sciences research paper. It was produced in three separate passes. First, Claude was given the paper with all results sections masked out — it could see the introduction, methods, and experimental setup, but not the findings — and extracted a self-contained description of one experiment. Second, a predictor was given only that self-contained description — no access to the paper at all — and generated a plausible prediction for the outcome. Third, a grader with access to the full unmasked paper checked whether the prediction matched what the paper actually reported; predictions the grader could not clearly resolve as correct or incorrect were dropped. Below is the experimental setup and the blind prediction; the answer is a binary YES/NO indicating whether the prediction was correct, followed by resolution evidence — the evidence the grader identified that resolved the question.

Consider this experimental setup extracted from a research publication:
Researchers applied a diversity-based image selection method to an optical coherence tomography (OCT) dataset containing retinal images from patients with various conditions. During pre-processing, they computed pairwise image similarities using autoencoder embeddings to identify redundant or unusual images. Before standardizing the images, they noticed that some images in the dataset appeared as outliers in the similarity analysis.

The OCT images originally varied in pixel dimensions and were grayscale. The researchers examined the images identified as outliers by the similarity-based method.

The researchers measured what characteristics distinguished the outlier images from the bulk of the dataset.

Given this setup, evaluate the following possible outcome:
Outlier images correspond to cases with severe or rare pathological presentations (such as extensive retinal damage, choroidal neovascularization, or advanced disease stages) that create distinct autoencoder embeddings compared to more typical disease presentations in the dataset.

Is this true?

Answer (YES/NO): NO